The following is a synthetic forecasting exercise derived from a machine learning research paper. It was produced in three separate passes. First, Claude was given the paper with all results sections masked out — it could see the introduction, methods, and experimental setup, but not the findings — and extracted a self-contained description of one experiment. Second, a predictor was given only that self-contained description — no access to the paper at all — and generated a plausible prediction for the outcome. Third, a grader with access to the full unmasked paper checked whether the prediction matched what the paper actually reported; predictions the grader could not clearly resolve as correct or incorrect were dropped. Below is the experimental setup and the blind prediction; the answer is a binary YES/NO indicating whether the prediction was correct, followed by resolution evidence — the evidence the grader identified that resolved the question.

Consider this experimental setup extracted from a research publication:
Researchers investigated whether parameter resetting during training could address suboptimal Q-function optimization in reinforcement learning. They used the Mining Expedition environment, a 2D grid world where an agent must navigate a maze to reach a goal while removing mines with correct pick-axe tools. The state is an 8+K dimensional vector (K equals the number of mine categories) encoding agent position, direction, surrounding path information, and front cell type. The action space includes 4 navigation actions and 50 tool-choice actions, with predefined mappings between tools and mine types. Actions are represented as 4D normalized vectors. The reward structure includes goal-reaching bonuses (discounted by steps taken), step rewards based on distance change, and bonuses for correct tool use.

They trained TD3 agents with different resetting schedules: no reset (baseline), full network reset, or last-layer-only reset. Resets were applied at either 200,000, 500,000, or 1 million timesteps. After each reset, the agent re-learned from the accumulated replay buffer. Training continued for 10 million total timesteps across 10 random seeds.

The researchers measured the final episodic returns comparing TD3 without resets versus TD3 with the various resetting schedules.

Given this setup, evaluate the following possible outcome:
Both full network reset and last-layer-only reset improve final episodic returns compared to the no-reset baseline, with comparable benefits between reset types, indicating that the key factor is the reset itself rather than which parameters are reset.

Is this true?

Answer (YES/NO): NO